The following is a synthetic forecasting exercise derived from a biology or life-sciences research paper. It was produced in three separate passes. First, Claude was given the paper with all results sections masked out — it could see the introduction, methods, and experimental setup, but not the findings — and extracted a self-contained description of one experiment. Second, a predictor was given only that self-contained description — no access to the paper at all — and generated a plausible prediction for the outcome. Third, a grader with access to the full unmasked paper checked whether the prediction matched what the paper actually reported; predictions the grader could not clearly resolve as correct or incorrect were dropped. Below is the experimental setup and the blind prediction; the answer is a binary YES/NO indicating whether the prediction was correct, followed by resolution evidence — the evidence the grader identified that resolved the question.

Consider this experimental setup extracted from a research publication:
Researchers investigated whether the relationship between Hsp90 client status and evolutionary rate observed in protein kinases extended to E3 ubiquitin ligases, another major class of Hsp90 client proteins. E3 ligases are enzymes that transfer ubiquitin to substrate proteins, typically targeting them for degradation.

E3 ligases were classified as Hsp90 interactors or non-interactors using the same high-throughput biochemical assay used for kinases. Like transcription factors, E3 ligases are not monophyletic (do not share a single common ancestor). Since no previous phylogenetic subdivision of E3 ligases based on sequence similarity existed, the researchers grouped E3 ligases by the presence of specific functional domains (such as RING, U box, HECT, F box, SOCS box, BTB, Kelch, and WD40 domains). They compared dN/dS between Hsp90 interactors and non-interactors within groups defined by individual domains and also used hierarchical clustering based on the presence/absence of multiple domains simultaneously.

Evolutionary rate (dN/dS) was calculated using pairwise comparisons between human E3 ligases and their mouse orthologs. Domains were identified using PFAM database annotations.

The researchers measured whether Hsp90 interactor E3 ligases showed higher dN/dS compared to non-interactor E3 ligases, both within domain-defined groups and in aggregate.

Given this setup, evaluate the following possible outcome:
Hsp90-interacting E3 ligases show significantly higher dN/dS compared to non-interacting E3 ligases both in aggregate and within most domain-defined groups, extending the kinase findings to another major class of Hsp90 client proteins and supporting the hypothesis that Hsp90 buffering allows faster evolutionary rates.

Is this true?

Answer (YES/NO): NO